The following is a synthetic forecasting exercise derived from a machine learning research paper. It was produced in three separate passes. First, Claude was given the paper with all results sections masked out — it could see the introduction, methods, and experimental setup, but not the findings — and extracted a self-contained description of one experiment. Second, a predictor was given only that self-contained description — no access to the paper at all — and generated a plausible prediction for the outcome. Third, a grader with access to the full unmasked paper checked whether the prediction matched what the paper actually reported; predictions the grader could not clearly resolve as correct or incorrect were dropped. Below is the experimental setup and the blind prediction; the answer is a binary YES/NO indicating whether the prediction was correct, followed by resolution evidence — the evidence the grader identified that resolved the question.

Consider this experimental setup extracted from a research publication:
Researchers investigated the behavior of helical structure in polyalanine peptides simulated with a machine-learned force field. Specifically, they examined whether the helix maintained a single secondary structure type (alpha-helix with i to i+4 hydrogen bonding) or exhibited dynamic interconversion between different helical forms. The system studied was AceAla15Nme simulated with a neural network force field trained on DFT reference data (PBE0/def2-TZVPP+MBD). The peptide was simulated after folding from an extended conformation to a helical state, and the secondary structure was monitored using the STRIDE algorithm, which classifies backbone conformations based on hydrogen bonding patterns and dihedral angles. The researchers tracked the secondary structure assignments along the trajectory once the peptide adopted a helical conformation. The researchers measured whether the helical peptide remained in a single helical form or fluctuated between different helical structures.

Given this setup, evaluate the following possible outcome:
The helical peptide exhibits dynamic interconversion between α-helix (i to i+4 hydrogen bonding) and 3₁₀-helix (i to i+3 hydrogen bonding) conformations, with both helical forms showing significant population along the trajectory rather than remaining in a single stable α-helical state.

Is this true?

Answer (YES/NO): YES